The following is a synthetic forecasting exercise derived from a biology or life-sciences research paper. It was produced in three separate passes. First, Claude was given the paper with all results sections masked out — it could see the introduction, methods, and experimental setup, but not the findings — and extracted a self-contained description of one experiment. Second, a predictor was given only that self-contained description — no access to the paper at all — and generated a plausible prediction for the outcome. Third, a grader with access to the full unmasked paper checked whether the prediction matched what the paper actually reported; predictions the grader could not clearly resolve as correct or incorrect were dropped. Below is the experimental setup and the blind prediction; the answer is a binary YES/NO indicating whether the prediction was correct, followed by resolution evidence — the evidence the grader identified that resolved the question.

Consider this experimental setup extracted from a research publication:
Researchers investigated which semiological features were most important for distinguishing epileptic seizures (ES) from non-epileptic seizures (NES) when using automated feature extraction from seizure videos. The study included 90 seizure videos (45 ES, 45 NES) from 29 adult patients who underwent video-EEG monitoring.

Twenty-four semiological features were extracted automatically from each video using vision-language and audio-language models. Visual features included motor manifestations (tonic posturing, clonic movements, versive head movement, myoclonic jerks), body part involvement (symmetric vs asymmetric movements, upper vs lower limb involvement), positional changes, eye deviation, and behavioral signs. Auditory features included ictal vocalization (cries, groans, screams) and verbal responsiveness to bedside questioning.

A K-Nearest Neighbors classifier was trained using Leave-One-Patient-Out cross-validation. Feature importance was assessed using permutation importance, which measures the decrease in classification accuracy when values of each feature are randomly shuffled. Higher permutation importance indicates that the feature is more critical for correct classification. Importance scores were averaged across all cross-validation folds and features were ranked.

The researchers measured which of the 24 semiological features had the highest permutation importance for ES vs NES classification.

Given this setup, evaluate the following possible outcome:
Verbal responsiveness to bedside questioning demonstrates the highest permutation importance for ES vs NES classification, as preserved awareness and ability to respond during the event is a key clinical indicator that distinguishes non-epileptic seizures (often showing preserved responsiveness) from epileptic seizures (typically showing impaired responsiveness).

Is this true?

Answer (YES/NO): NO